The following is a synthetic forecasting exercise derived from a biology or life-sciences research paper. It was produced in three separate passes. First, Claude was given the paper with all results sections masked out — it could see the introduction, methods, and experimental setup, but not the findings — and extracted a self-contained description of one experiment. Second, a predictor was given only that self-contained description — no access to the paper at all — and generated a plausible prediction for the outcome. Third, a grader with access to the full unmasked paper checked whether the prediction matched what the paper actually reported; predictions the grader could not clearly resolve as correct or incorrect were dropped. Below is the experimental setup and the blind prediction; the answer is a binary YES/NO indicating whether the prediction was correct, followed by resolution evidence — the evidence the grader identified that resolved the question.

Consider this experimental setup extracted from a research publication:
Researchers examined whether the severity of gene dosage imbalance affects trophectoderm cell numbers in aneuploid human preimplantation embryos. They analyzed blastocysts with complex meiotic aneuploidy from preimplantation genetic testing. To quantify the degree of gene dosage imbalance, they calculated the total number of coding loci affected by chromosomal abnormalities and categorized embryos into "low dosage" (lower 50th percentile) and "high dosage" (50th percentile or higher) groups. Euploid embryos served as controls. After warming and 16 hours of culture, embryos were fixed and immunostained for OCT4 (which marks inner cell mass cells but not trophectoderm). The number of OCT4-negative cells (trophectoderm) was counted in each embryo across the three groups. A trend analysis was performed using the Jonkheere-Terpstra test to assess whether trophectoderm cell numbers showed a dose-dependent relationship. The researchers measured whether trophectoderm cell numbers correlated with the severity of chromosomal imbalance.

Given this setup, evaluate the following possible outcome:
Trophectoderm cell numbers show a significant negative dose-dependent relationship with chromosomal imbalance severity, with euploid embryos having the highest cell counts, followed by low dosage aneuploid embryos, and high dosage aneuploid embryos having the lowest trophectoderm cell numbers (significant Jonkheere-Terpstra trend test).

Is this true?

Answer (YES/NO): YES